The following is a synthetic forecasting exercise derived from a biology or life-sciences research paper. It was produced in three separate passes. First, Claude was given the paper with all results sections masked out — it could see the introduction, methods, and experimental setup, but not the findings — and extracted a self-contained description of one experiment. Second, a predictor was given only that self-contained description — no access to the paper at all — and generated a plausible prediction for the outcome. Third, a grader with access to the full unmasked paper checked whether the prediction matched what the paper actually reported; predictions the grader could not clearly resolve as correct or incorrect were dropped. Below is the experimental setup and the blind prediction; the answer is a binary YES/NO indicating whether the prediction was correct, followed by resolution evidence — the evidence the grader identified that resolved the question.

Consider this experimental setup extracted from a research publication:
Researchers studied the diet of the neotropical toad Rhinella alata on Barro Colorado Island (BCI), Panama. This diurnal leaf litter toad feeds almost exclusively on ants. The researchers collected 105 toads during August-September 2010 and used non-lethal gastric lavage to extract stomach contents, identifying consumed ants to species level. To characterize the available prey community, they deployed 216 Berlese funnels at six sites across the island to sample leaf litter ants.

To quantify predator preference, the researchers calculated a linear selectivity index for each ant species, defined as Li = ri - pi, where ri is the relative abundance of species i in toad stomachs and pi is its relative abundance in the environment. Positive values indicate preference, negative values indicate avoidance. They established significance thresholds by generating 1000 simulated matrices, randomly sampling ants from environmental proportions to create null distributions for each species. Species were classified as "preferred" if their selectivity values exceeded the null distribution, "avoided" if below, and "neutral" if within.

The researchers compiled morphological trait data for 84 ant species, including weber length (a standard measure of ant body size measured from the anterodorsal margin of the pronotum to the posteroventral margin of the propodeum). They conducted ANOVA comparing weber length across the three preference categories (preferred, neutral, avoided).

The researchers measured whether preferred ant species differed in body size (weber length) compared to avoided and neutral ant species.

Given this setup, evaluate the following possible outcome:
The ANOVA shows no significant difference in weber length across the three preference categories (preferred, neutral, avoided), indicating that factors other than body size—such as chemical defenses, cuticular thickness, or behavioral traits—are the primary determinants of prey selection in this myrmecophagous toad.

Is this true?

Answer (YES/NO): NO